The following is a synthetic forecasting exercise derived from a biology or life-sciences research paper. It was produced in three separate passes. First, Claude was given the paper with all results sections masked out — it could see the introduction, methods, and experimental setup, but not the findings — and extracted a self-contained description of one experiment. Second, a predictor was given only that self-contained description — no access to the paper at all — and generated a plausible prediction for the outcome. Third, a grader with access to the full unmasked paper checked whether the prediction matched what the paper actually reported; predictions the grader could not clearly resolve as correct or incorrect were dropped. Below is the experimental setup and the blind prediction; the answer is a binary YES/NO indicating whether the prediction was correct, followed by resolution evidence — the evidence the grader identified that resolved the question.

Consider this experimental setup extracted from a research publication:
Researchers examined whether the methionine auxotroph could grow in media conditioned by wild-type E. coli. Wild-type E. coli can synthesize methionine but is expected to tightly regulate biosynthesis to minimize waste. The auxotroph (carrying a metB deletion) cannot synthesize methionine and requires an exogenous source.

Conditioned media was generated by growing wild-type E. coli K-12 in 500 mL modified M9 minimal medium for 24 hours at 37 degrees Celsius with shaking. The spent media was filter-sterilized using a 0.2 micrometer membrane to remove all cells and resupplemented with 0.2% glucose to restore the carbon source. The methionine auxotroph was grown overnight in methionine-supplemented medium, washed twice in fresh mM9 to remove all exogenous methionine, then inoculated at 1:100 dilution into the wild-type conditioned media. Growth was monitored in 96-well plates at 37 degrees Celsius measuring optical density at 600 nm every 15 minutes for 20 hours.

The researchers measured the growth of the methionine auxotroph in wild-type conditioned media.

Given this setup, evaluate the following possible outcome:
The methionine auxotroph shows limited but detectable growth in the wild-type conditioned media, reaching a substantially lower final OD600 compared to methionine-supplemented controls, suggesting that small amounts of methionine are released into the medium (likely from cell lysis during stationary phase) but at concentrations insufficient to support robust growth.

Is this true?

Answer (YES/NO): NO